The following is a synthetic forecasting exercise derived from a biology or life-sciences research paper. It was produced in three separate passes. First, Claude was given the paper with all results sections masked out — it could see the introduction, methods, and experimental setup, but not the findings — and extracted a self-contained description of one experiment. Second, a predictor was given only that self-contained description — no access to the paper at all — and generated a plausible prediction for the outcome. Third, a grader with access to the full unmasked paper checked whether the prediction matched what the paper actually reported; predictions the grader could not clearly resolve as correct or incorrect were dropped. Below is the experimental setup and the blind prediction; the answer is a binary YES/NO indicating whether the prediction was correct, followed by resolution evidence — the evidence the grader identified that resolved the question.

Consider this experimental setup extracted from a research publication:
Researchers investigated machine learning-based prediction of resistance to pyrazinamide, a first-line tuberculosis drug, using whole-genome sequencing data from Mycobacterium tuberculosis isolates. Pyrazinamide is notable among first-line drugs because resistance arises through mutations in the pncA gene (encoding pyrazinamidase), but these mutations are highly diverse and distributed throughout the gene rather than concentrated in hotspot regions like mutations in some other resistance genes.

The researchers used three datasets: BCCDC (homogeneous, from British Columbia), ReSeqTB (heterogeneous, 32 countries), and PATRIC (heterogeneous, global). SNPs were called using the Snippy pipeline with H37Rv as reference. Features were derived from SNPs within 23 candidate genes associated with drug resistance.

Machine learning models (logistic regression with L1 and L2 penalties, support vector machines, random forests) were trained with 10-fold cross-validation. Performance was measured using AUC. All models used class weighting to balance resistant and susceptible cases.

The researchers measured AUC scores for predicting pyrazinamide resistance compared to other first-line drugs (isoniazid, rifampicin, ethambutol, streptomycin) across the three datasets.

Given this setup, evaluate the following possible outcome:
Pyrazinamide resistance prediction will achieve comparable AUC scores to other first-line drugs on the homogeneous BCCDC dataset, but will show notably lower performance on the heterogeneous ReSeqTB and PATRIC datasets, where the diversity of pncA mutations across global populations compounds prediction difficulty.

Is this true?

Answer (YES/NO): YES